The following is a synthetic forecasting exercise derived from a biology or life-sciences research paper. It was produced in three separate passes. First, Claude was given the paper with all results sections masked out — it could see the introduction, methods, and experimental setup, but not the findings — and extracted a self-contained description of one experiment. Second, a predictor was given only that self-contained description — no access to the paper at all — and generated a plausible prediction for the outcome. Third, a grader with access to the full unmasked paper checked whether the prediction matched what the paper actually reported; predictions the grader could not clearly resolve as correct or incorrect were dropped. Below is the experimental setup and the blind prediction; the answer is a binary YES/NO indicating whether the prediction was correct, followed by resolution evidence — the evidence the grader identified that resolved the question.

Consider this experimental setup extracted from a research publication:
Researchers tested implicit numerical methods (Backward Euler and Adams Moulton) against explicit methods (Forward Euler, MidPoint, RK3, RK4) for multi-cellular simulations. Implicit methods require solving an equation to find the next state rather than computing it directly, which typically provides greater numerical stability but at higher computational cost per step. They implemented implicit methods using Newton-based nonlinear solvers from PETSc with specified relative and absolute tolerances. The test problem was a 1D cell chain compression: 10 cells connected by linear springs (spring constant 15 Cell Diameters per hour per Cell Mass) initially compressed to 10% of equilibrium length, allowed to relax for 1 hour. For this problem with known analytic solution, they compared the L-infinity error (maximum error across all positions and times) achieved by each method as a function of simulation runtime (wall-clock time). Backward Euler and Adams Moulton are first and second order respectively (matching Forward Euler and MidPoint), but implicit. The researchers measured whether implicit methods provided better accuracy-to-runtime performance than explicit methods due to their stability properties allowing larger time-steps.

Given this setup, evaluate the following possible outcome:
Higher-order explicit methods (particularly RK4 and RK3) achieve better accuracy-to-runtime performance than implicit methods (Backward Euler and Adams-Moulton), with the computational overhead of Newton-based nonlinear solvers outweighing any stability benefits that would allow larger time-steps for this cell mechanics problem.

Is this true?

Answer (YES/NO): YES